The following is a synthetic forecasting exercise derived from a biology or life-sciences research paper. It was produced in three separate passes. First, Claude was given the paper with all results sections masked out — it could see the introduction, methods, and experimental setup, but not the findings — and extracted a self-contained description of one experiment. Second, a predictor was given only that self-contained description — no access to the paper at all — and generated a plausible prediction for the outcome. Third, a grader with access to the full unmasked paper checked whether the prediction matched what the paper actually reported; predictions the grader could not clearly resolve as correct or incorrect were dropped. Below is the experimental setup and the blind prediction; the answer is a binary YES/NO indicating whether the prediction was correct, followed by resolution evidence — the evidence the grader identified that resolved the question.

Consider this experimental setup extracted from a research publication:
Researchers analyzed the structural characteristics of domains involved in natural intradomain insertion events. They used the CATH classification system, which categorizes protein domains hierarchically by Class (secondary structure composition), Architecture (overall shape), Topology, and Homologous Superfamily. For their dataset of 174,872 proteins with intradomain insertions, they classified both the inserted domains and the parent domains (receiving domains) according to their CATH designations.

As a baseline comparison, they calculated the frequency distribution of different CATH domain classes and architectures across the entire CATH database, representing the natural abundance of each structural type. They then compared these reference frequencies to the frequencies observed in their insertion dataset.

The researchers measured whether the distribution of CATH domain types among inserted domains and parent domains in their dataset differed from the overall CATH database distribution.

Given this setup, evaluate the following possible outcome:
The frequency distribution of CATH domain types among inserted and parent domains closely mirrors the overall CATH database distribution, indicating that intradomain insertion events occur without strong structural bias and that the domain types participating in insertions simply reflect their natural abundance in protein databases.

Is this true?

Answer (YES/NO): YES